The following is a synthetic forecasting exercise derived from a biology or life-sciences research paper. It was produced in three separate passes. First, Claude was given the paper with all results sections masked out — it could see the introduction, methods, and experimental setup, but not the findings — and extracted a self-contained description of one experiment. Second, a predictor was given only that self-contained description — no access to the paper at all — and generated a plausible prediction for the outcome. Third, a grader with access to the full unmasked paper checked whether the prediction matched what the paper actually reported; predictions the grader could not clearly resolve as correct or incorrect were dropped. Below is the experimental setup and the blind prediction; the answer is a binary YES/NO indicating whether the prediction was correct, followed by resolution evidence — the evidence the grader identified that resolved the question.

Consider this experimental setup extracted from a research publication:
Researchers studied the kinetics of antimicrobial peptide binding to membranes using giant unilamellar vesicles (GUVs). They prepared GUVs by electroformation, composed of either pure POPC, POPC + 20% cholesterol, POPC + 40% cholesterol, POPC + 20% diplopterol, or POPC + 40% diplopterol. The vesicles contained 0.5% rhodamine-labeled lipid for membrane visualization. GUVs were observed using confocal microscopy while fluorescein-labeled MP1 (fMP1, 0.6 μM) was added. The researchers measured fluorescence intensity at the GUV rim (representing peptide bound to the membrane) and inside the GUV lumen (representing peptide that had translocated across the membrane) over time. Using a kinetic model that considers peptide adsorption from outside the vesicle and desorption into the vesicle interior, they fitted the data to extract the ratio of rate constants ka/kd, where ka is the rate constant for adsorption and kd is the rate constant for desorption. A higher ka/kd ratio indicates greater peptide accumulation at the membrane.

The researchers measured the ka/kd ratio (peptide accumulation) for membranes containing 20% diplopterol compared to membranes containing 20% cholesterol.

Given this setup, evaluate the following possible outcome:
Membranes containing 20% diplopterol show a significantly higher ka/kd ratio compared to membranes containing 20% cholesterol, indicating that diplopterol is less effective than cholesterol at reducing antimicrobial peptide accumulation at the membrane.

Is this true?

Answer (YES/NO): YES